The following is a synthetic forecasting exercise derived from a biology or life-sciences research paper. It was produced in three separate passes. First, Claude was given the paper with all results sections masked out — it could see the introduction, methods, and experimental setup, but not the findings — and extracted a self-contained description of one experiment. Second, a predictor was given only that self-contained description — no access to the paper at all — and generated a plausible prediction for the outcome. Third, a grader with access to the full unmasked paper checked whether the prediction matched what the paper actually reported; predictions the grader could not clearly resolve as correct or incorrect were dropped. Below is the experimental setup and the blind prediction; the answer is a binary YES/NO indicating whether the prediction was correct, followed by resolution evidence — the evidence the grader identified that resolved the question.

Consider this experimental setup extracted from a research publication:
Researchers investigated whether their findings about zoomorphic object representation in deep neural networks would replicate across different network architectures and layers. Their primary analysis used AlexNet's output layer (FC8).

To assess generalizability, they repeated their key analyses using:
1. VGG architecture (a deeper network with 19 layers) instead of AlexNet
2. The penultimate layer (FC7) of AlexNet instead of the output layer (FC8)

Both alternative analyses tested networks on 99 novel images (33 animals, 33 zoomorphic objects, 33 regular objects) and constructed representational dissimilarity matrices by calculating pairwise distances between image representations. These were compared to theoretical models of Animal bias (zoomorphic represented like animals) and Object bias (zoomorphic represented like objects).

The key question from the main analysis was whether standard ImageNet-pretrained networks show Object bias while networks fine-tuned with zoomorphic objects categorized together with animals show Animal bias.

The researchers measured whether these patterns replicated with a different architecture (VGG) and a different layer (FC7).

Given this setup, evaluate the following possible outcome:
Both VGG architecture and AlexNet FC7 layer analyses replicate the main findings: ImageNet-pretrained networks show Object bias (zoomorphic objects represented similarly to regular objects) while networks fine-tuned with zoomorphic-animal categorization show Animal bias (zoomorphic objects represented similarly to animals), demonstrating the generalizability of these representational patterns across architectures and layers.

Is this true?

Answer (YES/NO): YES